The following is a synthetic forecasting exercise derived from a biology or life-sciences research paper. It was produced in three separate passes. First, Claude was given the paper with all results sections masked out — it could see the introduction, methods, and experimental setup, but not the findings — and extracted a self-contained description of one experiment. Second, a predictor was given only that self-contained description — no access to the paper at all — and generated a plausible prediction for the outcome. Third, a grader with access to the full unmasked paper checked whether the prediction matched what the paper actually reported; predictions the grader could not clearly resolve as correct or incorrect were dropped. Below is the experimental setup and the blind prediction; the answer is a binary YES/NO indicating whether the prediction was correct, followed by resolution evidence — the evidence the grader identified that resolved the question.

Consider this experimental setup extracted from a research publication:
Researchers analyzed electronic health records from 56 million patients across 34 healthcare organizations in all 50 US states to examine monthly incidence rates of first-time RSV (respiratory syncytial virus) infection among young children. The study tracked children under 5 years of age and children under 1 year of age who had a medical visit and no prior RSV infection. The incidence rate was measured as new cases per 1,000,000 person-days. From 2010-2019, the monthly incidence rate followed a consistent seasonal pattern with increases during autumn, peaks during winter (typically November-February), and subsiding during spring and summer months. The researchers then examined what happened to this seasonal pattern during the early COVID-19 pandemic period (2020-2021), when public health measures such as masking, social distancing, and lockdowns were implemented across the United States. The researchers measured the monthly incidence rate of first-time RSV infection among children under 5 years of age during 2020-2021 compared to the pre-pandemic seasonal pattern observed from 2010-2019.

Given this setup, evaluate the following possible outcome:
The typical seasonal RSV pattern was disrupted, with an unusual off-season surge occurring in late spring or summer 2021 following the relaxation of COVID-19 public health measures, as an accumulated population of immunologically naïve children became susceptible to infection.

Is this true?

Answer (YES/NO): YES